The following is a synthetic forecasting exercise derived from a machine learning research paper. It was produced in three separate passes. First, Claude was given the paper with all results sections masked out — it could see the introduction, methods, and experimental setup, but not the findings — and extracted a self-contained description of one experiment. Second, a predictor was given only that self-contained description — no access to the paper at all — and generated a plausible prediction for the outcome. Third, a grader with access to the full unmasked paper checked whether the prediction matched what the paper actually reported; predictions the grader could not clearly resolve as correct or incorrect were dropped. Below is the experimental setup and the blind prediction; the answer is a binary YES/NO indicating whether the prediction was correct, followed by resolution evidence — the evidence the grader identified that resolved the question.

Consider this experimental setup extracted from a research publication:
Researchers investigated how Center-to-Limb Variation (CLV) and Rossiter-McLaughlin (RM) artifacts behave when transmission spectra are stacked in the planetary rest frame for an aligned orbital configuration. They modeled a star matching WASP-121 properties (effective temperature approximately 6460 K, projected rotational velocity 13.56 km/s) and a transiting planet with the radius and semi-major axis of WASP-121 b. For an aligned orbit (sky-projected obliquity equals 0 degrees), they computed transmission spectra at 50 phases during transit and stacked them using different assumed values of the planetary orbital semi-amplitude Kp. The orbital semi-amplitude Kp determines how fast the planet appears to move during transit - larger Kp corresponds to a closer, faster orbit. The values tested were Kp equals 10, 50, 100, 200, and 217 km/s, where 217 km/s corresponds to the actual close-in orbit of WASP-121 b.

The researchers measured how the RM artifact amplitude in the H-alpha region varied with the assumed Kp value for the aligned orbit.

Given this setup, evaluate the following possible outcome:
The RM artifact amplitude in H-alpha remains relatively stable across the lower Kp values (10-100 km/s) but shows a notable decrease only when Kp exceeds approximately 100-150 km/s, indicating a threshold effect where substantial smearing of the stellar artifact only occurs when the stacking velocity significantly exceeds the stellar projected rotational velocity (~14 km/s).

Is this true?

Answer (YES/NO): NO